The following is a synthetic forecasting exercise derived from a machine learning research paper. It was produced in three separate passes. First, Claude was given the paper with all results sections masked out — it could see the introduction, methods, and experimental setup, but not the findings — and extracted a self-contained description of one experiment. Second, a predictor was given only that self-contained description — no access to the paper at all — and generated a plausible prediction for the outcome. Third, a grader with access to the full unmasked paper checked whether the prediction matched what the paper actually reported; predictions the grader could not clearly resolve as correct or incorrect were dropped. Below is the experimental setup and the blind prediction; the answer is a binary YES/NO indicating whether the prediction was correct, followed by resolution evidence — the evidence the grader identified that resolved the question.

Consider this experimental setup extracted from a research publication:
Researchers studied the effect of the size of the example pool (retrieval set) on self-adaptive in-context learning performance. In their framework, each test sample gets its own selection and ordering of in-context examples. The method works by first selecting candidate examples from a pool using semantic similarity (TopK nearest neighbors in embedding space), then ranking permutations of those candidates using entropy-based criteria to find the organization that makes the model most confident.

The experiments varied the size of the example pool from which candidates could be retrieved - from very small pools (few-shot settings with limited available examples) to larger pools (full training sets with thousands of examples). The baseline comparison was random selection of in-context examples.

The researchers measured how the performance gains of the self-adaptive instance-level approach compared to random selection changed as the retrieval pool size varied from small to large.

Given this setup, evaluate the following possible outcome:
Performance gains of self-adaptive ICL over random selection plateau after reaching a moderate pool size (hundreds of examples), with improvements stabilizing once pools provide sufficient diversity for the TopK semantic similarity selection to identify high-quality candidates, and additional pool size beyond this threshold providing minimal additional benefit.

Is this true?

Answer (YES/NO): NO